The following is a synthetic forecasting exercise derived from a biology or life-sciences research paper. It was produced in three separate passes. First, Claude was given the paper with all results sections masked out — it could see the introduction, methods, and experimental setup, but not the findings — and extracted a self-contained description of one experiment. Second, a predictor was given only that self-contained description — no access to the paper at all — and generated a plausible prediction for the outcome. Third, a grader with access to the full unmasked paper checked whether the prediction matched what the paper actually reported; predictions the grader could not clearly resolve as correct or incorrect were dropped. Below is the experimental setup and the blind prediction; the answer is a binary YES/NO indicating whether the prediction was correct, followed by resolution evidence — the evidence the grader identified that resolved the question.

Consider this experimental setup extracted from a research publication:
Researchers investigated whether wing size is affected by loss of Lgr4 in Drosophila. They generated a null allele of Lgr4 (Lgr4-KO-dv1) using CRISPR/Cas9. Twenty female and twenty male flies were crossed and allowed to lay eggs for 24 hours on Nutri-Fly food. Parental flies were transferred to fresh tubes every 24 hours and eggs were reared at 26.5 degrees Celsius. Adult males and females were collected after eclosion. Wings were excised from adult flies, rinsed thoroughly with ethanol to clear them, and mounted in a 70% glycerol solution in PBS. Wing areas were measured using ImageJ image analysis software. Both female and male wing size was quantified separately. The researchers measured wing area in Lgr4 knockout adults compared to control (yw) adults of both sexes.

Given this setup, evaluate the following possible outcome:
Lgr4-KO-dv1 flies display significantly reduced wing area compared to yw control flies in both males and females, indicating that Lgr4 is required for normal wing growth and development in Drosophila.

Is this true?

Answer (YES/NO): NO